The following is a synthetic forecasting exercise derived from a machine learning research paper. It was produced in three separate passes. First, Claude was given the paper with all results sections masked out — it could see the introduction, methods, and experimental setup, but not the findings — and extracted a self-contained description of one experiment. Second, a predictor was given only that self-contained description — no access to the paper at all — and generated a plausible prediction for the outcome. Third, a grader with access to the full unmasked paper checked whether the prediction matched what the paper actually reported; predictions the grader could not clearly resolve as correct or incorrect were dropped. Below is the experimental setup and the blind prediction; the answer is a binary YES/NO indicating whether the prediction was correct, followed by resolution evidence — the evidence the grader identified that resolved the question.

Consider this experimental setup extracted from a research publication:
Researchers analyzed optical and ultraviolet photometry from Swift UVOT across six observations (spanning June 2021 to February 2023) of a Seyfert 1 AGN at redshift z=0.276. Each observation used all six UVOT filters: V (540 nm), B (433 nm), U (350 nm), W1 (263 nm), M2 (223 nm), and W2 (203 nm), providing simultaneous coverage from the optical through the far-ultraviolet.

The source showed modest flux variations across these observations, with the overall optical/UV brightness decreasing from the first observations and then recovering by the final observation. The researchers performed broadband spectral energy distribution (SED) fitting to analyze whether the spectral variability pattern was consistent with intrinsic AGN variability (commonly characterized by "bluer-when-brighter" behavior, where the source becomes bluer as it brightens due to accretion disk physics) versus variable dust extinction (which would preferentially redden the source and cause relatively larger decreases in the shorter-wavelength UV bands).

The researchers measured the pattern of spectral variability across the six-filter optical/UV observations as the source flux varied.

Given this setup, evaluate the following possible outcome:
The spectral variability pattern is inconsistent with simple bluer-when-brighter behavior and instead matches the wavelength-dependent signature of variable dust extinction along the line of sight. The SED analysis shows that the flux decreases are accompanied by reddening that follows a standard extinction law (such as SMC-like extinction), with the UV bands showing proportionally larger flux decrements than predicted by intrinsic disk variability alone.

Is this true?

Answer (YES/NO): NO